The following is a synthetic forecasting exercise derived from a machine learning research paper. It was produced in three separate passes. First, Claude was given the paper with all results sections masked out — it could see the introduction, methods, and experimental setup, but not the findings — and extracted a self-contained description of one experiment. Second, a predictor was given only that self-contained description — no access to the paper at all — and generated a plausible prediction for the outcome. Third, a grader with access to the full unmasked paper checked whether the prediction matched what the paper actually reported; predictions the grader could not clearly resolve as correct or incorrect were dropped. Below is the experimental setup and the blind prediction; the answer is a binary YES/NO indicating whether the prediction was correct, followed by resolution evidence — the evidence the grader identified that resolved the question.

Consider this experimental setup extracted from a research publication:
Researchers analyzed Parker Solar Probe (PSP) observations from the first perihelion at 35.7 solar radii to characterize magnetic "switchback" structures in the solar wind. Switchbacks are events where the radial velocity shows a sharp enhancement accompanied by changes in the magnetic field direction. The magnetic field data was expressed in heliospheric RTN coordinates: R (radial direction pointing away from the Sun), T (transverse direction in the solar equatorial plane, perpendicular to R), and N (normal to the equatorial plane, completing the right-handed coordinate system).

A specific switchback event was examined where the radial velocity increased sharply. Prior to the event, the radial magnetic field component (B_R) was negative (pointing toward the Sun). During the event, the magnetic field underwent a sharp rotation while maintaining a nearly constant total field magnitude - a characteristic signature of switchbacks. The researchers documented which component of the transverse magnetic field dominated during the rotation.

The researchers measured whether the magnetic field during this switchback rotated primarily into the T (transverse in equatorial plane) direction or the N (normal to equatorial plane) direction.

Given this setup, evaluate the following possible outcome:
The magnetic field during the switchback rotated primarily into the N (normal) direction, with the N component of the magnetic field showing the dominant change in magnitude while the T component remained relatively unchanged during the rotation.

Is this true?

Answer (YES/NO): YES